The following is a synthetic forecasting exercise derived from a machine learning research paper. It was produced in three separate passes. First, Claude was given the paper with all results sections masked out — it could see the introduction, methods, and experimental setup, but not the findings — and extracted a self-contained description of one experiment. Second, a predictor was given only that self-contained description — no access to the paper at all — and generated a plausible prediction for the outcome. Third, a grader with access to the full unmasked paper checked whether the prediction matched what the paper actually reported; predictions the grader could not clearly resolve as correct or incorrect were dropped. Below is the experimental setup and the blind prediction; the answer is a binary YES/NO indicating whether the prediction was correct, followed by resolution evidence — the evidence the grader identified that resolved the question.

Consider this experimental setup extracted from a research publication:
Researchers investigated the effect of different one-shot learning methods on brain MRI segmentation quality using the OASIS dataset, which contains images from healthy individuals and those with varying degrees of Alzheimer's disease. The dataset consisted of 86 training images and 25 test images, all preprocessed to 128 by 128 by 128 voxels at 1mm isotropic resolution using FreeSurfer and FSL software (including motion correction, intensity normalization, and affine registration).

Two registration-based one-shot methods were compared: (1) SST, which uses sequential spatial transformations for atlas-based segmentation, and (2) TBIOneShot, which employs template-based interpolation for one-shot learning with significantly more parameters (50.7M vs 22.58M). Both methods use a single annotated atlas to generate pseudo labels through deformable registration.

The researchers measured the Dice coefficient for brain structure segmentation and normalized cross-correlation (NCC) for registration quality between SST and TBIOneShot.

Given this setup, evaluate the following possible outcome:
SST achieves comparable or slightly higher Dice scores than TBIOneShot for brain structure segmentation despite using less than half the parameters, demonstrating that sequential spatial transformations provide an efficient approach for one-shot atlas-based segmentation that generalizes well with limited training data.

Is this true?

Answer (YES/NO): NO